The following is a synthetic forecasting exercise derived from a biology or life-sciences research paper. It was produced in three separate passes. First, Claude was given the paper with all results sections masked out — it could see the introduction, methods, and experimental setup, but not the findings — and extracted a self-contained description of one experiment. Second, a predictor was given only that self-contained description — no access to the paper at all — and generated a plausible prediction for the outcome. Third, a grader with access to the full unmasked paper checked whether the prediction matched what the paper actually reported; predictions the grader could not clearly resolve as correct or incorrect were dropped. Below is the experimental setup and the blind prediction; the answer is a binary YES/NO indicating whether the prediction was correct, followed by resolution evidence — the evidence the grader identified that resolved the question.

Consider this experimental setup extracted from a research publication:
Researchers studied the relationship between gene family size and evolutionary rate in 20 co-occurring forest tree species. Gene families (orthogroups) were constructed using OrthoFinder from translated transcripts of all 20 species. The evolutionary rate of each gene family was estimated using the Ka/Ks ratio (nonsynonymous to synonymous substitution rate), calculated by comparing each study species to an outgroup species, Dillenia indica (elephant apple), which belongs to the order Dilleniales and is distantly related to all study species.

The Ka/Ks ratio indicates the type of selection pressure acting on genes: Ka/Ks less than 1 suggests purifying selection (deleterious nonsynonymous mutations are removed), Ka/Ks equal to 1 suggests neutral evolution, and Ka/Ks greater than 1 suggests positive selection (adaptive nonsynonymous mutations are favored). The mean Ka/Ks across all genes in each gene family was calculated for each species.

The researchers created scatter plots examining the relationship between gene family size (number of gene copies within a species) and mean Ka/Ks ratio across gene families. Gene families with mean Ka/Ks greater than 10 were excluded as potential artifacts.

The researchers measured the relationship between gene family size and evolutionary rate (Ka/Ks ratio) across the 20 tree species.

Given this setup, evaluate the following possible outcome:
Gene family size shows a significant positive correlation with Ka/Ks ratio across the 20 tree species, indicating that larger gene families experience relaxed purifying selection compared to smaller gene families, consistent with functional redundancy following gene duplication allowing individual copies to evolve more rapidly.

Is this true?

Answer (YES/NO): NO